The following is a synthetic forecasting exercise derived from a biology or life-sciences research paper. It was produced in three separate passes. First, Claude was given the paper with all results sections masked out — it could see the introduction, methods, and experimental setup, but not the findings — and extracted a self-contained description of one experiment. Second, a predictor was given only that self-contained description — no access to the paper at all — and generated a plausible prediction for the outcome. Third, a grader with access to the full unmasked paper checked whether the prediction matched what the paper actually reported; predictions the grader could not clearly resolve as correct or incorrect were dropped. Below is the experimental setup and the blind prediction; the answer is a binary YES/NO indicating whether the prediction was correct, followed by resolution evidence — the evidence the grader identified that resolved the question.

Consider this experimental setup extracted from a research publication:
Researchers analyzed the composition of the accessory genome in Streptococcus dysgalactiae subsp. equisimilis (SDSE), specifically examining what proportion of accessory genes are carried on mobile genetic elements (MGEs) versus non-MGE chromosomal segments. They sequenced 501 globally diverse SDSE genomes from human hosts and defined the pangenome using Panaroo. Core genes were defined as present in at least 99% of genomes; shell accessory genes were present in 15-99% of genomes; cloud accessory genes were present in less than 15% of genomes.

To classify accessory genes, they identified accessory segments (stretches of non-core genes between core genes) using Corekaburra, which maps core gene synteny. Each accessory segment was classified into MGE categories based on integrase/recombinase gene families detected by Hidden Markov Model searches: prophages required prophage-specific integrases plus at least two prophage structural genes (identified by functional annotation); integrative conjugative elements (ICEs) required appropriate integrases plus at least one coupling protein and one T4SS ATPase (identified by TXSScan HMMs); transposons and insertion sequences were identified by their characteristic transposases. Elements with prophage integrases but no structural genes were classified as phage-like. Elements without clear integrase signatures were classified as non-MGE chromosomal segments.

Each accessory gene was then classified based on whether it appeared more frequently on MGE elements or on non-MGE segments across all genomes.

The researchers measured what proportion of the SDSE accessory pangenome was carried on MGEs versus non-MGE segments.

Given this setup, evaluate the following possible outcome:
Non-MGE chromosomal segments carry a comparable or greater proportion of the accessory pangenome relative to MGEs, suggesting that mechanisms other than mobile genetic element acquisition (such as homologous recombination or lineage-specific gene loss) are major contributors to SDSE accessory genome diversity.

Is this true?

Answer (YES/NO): NO